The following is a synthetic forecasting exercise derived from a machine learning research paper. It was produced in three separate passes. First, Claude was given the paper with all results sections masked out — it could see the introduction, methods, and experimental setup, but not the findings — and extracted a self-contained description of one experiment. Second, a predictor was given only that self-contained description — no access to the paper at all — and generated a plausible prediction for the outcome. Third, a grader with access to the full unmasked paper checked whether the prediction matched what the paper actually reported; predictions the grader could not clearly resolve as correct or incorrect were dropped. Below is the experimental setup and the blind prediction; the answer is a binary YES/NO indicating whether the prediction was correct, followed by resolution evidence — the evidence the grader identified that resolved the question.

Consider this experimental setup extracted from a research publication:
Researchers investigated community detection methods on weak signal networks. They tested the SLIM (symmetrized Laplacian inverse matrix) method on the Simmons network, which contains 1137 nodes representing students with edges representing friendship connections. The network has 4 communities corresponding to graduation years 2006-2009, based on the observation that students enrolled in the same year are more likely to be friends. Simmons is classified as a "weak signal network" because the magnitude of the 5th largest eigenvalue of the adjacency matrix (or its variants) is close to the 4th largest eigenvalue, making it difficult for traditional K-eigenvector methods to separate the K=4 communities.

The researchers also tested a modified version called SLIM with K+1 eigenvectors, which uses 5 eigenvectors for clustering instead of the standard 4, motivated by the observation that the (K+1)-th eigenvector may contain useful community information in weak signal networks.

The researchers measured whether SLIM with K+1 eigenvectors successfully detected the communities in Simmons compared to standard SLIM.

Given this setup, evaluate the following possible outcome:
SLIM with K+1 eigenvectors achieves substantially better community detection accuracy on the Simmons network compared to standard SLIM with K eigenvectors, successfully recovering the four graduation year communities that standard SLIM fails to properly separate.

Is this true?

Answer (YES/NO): NO